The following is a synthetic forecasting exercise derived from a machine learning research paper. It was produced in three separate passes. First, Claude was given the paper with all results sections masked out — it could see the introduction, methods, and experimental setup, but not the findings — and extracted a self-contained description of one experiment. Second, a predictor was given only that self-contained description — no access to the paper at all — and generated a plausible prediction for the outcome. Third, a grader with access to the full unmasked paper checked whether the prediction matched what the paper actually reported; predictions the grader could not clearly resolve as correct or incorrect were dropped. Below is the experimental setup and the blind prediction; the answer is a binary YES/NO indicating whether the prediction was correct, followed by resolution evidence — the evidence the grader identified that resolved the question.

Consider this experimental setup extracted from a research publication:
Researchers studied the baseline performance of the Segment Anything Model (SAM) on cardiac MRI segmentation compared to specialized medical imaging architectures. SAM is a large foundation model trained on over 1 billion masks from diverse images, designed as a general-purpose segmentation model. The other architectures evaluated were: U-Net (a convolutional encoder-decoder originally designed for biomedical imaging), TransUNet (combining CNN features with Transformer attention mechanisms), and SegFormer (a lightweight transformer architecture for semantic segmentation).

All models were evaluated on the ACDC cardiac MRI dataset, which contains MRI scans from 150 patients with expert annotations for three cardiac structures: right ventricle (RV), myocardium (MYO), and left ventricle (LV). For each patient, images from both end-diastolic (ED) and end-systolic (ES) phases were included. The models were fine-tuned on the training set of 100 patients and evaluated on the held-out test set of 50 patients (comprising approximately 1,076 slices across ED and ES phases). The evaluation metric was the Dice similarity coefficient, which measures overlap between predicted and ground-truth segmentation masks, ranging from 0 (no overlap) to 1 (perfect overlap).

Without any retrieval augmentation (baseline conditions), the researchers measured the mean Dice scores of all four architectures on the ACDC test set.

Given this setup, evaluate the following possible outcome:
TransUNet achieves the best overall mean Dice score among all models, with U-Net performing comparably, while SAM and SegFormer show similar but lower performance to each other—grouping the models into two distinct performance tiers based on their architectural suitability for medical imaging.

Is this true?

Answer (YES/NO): NO